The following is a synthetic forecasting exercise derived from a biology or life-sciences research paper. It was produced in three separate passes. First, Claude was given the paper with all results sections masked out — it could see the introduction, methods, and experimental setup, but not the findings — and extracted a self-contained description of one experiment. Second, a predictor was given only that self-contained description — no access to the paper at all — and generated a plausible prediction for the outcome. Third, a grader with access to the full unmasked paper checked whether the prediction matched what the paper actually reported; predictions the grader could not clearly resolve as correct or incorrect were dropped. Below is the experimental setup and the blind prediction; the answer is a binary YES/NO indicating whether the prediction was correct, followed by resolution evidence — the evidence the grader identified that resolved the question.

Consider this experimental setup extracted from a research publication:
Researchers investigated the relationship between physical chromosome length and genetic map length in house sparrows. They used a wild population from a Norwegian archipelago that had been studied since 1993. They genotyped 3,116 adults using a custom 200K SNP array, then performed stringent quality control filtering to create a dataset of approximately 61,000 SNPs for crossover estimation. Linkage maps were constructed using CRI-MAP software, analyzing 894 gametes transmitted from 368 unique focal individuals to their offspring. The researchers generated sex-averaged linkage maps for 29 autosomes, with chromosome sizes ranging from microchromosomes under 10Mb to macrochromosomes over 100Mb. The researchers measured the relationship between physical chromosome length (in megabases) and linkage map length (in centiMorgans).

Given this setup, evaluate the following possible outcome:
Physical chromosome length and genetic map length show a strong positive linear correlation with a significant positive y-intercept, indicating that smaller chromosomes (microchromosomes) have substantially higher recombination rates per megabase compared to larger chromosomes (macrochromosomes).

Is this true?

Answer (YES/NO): YES